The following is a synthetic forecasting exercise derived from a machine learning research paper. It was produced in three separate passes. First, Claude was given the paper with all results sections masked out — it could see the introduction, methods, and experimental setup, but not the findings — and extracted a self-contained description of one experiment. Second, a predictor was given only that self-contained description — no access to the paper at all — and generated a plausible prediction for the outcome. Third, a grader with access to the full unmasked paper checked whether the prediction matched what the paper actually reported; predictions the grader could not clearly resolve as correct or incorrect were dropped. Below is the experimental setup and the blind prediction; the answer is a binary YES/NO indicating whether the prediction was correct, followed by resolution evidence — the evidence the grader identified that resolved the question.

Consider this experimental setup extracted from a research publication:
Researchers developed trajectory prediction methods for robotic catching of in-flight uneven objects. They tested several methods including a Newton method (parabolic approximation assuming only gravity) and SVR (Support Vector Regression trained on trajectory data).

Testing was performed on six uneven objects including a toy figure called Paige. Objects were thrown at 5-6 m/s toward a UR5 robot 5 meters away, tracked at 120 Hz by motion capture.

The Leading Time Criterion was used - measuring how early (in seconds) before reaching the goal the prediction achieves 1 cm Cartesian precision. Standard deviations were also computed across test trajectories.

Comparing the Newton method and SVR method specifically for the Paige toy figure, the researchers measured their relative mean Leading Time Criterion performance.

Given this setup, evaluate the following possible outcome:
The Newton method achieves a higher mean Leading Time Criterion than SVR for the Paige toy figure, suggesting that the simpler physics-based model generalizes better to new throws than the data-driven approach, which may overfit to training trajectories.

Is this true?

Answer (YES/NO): NO